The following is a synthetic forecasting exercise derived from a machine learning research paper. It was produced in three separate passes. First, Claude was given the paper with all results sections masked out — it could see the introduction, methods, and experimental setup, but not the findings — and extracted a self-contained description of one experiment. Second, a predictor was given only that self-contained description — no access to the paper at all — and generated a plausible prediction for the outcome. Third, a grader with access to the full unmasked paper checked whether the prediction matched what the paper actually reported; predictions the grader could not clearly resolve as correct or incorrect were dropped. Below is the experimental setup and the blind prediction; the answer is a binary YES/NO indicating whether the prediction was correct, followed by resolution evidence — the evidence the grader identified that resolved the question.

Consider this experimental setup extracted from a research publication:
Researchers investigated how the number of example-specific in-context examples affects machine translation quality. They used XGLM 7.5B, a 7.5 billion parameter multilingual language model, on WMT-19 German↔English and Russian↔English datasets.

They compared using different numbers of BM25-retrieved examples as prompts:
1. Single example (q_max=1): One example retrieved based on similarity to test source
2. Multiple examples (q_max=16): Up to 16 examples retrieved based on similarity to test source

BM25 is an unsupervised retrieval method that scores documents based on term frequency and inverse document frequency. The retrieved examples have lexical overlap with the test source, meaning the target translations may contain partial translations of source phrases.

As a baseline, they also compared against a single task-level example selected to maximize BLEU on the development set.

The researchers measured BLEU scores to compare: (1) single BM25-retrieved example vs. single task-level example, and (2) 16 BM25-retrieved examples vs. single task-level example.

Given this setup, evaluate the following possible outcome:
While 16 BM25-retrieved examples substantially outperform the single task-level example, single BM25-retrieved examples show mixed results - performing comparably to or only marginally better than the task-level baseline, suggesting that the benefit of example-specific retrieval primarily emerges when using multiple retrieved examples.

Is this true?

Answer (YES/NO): NO